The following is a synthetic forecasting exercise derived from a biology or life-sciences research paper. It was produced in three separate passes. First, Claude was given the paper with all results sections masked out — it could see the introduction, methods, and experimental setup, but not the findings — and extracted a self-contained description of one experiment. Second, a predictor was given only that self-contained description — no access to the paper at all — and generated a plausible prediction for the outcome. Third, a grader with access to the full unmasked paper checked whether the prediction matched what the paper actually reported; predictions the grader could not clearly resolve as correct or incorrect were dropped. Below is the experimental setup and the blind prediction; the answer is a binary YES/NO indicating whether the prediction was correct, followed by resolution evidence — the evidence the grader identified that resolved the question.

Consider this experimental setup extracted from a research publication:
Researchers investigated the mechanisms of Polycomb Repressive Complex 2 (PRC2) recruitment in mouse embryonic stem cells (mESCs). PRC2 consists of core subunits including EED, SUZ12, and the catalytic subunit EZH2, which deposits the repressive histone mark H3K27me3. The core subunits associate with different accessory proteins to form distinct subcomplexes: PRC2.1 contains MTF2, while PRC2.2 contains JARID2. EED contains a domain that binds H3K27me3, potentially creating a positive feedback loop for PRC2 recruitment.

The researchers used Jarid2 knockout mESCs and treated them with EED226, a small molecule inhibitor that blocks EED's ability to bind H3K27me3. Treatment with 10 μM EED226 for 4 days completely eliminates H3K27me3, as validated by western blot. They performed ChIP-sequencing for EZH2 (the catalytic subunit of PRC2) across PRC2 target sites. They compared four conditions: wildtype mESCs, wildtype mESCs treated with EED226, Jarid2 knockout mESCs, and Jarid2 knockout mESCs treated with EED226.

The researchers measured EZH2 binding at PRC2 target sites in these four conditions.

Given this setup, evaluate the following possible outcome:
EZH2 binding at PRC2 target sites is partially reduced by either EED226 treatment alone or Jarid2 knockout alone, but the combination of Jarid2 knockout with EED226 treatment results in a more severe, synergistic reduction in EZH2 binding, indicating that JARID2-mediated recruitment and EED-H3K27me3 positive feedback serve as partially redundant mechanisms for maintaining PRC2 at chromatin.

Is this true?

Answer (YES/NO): YES